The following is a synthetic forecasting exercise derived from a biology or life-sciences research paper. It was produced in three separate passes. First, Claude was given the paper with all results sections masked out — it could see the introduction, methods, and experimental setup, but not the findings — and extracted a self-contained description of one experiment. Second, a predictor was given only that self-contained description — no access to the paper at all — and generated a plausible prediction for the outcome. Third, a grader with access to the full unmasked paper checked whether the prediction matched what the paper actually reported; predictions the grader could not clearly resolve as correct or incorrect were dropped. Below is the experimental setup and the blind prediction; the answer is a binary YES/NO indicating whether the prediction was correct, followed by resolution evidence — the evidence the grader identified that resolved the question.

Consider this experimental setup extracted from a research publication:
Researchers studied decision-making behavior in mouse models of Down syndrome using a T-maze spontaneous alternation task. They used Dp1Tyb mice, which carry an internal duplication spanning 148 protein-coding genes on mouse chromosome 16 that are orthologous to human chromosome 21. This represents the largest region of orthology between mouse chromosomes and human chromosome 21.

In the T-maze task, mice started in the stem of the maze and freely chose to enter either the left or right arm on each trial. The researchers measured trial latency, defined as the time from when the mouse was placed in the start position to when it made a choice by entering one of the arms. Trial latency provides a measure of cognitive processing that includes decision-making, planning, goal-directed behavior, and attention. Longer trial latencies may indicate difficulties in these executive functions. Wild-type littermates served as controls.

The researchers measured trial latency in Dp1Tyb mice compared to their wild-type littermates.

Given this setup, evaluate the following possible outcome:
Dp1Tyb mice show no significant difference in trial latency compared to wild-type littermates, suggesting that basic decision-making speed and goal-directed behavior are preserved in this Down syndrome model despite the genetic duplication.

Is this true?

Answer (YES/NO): NO